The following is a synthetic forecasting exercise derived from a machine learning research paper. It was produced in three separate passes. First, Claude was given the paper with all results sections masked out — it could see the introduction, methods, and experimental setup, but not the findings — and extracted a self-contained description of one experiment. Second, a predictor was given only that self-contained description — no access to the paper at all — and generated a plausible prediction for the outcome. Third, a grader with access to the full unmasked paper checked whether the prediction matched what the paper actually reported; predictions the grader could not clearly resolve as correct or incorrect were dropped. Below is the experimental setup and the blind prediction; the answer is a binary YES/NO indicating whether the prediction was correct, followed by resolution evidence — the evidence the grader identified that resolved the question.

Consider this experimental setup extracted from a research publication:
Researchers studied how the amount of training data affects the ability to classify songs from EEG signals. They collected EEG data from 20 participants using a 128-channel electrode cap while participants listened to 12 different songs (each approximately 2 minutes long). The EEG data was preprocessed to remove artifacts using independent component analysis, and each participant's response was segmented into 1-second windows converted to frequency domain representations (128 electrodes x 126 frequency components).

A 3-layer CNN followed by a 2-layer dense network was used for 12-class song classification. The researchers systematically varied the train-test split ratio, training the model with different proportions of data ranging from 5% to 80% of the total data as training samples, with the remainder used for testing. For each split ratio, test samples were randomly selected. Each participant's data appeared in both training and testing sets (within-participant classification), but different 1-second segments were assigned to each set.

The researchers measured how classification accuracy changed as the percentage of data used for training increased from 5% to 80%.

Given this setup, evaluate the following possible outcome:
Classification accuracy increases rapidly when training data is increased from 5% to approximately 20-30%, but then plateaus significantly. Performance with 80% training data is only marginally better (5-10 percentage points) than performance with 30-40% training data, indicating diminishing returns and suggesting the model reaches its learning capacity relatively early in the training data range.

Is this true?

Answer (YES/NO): YES